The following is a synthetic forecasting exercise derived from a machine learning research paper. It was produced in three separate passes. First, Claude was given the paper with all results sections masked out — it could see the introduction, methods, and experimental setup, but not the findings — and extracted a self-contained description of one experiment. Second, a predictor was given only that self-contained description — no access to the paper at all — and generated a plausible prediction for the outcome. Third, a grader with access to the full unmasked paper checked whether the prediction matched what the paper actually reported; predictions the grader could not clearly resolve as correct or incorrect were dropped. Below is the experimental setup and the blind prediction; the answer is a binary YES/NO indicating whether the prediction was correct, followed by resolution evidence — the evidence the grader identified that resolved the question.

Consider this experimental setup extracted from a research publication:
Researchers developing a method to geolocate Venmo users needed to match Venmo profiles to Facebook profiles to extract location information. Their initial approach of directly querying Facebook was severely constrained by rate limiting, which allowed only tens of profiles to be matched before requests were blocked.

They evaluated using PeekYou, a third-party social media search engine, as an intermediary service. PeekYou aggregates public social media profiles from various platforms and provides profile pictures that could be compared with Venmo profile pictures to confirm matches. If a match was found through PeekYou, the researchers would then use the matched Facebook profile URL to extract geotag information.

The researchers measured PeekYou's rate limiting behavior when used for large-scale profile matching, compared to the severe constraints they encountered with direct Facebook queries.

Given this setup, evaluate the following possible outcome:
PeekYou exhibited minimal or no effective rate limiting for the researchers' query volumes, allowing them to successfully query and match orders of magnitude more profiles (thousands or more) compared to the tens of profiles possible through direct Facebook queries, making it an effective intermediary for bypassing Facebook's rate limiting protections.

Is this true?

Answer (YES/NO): YES